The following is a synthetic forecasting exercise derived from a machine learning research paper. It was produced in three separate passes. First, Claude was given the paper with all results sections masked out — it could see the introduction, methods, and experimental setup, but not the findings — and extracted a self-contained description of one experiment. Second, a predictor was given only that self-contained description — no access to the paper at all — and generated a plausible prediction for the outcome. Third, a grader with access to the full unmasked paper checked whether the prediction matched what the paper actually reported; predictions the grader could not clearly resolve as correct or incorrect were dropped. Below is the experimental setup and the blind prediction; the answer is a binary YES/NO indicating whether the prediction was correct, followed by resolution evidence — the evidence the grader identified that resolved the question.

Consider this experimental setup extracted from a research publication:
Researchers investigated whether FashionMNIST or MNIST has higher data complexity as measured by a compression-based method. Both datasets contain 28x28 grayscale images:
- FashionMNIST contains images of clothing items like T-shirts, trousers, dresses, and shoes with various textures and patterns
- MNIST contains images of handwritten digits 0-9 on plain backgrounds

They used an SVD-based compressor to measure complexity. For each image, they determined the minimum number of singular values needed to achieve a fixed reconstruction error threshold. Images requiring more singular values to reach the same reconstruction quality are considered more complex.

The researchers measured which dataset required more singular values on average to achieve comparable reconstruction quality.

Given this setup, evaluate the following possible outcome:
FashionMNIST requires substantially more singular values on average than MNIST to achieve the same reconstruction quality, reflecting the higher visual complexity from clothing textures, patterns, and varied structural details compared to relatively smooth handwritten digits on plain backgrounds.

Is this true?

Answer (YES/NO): YES